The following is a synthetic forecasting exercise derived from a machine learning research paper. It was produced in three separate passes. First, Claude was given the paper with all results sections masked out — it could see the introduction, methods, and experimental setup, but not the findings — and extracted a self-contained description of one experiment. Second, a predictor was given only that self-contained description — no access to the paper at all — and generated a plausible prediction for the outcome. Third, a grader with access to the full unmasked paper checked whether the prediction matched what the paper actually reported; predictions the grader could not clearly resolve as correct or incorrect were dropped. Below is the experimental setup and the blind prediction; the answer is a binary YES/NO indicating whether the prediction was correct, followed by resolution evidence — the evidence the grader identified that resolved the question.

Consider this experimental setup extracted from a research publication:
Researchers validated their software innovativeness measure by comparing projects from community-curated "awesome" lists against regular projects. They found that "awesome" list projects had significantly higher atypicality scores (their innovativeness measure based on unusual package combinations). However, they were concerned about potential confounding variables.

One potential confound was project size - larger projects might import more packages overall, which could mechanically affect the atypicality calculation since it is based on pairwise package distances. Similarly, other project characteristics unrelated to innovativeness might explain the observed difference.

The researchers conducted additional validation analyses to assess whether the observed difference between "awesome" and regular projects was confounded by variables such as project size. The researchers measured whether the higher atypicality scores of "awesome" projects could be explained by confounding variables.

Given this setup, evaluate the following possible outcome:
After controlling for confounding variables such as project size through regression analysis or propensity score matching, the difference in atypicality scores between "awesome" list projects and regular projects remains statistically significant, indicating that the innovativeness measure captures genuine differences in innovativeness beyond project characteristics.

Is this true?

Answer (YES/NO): YES